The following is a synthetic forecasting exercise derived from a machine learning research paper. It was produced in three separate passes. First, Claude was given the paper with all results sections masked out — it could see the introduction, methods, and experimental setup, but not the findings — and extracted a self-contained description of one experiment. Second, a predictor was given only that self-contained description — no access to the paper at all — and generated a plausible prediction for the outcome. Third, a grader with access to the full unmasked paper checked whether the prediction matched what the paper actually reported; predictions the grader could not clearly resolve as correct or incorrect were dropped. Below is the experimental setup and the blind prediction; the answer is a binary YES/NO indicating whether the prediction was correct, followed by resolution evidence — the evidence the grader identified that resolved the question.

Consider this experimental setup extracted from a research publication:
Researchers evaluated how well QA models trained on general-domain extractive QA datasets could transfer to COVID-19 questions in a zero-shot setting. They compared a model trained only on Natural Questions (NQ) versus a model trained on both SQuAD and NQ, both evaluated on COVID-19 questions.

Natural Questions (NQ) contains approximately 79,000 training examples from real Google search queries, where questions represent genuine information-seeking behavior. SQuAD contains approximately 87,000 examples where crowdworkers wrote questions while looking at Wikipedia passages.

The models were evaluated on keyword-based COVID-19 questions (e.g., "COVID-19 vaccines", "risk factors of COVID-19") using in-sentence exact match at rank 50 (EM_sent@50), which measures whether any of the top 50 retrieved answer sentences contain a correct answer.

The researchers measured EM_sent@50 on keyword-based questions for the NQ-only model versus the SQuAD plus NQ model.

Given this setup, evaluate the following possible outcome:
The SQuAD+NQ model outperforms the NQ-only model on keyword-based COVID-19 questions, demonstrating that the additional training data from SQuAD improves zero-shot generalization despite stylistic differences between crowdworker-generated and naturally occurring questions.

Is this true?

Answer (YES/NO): NO